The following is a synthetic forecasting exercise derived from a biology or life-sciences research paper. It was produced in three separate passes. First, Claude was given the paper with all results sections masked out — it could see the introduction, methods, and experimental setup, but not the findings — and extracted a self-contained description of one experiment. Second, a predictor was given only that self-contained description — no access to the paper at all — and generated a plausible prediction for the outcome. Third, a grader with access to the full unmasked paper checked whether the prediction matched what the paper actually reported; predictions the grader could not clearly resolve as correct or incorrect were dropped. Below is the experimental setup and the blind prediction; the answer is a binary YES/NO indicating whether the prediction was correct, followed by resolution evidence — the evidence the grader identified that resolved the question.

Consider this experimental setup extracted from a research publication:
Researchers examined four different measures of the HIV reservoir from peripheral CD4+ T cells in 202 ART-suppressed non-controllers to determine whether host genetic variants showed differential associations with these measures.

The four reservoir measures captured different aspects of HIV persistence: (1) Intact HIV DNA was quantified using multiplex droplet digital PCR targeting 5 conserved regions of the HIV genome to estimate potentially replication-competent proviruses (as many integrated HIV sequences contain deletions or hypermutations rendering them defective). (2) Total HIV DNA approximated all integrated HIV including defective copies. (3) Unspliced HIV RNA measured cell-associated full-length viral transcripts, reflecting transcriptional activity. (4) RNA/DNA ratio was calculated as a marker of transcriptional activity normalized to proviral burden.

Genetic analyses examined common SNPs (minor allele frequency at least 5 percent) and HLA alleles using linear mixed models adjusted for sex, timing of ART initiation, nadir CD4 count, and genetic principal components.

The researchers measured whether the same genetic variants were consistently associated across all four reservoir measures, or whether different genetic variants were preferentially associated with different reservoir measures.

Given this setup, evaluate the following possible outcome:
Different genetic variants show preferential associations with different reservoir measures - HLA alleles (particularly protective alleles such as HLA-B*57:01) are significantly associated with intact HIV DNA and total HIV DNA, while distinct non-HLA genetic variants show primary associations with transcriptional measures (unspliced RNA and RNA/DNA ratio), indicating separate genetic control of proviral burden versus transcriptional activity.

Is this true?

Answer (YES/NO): NO